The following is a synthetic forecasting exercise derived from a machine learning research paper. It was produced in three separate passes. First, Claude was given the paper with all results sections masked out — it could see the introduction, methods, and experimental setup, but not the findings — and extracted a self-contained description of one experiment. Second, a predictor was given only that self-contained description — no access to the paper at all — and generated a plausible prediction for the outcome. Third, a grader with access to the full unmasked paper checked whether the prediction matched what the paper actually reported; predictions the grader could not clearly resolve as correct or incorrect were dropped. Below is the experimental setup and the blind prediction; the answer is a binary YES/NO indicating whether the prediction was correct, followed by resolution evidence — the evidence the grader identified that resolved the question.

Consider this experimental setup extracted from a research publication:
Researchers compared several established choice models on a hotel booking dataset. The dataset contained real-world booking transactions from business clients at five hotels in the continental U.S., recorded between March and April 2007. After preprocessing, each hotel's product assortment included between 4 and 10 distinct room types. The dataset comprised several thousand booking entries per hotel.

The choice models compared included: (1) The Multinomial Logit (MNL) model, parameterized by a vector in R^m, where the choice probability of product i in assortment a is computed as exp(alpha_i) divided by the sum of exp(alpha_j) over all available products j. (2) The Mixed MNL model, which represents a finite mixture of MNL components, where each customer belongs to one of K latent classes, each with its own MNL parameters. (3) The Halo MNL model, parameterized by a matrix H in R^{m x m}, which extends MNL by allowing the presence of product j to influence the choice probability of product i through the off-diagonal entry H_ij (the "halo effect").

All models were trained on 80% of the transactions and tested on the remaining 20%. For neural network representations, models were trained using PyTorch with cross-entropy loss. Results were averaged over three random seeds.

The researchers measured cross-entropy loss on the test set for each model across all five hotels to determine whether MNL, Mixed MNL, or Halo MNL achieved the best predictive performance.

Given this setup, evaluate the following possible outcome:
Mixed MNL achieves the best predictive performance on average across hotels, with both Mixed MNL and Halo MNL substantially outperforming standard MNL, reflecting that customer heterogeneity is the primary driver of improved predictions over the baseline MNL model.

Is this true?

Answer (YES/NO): NO